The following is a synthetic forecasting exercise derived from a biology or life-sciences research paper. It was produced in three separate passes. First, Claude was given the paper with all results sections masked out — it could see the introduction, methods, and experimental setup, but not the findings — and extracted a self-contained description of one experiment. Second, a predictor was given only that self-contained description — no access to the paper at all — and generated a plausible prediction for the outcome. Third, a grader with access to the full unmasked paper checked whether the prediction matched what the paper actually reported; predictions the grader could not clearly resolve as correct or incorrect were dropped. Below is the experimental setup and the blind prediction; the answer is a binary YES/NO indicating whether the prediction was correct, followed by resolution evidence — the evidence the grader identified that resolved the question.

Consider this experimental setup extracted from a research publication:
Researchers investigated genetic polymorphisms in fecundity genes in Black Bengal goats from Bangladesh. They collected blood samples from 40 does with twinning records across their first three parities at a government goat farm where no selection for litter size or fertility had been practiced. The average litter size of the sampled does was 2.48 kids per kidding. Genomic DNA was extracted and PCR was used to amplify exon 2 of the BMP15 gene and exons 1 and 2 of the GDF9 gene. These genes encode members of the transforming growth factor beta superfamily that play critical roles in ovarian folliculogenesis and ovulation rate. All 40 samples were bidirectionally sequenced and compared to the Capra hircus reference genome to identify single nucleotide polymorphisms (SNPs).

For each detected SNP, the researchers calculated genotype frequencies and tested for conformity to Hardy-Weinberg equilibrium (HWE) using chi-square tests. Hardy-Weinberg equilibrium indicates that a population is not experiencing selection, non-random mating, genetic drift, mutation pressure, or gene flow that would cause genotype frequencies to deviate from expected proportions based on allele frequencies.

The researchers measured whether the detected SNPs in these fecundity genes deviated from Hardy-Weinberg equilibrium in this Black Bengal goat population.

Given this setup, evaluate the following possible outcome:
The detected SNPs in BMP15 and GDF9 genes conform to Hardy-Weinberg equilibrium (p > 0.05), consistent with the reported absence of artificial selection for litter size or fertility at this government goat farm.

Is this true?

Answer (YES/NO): NO